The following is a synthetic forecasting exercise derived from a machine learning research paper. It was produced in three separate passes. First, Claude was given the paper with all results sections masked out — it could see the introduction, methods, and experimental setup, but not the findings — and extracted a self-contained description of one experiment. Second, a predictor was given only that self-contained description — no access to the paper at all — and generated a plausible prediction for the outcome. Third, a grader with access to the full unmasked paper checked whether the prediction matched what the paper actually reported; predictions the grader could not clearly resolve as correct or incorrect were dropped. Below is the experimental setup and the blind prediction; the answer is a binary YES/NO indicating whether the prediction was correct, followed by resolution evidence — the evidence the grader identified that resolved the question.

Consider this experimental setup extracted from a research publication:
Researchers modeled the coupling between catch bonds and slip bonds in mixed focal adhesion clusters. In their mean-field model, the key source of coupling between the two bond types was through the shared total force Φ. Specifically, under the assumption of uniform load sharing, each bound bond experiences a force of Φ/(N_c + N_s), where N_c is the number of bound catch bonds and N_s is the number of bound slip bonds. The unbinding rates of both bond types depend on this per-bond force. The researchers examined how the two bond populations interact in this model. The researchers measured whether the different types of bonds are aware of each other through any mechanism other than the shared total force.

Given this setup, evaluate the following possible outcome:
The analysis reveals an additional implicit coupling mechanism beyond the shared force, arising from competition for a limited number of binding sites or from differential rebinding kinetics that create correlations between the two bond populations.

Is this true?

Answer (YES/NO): NO